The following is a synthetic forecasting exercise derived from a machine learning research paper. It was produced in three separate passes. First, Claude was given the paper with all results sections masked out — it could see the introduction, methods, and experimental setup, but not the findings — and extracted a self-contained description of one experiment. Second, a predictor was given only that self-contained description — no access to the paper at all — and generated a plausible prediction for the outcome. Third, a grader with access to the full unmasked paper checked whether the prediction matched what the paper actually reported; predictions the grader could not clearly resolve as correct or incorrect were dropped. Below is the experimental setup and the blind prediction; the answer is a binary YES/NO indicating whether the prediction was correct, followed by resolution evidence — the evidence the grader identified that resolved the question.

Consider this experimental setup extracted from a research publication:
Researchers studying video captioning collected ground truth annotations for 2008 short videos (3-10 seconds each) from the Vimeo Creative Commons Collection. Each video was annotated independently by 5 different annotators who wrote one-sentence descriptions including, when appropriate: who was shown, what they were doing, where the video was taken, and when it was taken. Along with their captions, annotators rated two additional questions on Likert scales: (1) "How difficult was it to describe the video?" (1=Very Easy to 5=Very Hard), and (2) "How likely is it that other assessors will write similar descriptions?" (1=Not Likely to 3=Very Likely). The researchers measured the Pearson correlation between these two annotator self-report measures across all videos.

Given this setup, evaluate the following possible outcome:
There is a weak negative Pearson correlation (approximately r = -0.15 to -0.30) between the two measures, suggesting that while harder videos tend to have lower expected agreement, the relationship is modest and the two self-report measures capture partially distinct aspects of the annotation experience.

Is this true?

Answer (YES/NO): NO